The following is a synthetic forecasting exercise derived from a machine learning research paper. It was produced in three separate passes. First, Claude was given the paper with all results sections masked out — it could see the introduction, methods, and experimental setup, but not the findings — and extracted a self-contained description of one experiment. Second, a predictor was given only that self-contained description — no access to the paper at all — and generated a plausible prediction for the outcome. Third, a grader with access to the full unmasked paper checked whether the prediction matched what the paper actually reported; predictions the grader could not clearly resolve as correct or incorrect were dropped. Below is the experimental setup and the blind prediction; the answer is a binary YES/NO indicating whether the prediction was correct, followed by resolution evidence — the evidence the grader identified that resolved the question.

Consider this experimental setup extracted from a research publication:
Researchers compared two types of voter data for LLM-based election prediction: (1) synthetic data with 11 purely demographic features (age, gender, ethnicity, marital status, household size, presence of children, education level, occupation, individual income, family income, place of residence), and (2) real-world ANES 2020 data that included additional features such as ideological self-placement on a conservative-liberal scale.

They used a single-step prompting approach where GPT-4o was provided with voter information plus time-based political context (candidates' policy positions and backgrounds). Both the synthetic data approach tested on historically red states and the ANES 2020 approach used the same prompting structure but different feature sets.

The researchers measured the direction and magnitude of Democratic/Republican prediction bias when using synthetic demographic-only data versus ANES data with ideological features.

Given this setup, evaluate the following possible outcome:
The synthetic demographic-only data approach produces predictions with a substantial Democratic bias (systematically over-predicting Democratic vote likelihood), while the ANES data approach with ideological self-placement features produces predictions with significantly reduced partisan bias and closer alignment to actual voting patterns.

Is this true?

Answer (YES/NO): YES